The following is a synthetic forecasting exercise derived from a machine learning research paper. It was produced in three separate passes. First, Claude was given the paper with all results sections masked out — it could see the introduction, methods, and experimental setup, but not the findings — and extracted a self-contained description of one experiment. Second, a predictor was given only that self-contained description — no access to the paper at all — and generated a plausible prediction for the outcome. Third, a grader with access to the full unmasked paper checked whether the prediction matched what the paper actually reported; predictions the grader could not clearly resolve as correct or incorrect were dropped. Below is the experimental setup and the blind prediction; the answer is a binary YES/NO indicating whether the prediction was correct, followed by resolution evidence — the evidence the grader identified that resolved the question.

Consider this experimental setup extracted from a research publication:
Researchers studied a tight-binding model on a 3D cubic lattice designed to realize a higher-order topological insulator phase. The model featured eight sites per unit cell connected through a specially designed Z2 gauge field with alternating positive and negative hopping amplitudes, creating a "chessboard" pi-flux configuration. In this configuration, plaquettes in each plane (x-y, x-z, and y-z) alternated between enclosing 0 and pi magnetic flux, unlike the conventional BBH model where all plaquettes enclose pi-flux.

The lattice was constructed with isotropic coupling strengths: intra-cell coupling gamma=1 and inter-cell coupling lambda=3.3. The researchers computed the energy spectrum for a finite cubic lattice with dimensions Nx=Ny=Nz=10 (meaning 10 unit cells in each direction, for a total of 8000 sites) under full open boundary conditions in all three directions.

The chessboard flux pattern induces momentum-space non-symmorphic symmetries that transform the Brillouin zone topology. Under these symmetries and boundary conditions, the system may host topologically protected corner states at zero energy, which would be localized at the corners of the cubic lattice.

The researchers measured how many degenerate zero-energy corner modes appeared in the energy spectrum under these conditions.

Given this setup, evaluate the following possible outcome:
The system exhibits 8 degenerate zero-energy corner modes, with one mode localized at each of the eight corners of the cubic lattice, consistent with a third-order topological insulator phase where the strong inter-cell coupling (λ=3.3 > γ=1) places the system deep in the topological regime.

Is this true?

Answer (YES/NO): YES